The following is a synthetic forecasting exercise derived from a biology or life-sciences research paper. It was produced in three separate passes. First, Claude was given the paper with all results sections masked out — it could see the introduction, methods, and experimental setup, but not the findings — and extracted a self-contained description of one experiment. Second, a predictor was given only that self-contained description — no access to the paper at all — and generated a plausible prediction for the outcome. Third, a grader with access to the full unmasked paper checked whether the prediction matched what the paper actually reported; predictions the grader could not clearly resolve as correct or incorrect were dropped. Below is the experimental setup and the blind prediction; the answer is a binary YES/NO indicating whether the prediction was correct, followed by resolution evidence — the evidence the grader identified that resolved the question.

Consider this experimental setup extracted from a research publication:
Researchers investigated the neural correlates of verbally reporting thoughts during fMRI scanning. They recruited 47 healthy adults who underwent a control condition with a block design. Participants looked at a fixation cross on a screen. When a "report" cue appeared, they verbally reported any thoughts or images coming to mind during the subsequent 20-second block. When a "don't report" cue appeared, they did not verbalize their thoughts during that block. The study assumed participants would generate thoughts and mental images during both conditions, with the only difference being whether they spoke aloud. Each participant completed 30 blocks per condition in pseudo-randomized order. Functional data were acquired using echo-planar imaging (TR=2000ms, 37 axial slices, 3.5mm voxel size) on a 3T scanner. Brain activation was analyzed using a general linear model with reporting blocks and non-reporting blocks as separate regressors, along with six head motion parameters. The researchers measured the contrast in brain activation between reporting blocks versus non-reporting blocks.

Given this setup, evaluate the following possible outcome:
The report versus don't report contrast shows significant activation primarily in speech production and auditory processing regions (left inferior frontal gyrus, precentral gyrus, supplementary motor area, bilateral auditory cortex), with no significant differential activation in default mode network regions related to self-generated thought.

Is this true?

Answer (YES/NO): NO